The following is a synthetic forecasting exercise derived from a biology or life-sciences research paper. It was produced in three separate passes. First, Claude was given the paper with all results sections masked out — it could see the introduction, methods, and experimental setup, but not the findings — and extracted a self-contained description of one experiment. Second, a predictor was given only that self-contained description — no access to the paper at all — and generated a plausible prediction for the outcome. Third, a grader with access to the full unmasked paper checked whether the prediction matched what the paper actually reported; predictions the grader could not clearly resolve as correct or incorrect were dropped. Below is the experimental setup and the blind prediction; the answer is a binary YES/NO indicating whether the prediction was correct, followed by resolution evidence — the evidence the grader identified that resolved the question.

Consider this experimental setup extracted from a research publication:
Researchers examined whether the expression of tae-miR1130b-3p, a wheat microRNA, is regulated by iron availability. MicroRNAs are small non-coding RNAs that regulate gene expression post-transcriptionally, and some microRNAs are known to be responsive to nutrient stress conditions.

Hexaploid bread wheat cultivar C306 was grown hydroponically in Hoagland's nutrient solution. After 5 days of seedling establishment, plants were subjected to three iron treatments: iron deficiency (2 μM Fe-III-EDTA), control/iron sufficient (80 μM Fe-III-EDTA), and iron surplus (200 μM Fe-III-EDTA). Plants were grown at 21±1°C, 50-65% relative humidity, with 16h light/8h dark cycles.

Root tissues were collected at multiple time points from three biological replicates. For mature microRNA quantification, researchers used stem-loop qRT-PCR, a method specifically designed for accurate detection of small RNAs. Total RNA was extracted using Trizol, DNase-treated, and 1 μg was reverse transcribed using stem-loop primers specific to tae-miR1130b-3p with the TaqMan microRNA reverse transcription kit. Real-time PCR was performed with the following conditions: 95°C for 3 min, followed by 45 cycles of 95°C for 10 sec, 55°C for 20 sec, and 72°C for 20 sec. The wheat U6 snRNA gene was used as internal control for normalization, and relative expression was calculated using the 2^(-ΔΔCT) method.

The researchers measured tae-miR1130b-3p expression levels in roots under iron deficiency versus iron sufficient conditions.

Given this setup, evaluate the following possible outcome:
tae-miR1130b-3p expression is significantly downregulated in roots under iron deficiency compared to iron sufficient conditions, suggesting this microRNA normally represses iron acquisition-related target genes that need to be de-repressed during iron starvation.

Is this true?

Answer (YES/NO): YES